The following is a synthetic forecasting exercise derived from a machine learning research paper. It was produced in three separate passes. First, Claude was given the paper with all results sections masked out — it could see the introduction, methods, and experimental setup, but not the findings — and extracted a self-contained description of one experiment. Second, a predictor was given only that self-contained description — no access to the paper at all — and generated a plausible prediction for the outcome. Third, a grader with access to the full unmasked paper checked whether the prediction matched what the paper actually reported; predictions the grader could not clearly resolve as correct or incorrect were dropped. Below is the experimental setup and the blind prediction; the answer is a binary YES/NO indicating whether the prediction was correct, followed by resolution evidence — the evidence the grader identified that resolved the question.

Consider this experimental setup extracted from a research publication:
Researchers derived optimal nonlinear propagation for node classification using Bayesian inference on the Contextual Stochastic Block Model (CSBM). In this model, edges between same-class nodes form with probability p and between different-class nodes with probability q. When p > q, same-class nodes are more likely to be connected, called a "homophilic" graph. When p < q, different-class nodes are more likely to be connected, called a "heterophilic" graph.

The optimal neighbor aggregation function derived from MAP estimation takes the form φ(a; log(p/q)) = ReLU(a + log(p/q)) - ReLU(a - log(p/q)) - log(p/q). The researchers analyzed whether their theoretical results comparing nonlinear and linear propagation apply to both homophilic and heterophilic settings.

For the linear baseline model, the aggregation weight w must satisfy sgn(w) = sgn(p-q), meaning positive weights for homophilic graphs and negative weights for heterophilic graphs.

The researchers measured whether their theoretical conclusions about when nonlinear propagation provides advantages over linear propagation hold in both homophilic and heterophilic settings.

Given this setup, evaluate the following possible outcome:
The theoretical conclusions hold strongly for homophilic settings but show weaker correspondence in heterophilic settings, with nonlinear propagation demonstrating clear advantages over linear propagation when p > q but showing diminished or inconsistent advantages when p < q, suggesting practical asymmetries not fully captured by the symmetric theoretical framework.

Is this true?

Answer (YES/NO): NO